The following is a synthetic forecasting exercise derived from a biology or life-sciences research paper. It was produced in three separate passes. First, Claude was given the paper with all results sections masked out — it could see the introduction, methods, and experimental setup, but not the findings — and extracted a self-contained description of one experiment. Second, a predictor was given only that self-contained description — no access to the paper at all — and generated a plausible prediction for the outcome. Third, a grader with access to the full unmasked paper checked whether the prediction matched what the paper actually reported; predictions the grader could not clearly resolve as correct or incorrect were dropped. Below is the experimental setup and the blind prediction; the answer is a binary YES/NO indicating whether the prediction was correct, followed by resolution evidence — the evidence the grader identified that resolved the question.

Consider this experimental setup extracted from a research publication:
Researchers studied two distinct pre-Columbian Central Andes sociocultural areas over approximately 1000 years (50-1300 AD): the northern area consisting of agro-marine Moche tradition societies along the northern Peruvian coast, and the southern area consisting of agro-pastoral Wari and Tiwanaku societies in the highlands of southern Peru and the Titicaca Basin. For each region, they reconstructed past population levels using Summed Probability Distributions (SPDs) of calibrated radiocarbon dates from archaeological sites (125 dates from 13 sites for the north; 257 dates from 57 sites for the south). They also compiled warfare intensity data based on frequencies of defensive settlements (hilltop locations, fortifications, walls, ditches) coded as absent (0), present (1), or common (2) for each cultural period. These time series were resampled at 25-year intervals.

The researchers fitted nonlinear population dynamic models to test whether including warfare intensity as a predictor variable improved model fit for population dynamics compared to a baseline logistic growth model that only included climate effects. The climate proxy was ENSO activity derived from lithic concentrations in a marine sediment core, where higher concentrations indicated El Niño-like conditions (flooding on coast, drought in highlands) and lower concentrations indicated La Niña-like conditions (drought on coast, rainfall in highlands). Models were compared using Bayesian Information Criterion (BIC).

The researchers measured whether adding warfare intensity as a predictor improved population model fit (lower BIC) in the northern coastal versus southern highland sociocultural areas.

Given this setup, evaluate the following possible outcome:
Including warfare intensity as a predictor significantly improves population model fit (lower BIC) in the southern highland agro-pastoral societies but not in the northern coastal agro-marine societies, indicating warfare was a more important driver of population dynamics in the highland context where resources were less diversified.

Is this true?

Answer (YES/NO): YES